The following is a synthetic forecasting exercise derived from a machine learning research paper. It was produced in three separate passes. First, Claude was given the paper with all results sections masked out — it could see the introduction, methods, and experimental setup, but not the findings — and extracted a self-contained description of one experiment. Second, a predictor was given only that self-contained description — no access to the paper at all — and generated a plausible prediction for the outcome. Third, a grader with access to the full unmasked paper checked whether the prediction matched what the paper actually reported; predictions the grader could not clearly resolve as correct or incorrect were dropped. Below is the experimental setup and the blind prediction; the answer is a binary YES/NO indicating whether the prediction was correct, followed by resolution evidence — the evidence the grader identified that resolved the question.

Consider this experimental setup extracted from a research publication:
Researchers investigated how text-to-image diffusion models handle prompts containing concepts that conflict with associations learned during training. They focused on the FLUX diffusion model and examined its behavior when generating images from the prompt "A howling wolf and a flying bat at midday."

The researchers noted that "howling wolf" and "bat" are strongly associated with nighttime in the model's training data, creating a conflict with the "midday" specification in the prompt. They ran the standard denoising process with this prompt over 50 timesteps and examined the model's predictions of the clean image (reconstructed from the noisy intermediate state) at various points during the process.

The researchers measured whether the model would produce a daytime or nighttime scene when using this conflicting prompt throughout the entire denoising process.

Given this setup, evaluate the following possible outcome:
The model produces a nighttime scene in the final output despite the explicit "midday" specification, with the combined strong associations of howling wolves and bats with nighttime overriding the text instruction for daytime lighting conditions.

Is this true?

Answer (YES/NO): YES